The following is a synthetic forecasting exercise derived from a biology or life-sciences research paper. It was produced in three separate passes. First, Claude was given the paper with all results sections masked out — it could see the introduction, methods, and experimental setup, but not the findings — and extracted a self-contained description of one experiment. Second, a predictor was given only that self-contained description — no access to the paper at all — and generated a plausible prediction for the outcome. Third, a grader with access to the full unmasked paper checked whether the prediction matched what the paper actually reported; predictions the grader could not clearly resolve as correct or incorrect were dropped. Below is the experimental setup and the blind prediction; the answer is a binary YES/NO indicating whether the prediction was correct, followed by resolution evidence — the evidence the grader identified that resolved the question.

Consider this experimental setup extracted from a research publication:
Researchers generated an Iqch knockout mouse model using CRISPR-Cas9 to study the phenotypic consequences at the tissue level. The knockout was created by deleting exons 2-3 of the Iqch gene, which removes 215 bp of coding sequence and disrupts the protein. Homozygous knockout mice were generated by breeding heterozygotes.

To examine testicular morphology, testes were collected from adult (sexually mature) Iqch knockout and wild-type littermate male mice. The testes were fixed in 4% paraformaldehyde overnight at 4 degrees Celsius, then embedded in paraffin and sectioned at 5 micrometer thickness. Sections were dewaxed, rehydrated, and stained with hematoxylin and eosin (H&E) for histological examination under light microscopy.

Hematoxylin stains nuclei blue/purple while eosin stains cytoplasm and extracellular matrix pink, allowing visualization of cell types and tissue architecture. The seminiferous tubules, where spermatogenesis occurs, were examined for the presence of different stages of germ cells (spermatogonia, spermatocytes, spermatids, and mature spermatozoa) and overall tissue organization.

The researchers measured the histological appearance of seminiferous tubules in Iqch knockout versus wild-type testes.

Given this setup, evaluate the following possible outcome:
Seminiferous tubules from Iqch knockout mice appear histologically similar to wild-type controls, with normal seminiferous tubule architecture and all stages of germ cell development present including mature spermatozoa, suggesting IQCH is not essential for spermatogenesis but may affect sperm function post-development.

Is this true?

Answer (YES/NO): YES